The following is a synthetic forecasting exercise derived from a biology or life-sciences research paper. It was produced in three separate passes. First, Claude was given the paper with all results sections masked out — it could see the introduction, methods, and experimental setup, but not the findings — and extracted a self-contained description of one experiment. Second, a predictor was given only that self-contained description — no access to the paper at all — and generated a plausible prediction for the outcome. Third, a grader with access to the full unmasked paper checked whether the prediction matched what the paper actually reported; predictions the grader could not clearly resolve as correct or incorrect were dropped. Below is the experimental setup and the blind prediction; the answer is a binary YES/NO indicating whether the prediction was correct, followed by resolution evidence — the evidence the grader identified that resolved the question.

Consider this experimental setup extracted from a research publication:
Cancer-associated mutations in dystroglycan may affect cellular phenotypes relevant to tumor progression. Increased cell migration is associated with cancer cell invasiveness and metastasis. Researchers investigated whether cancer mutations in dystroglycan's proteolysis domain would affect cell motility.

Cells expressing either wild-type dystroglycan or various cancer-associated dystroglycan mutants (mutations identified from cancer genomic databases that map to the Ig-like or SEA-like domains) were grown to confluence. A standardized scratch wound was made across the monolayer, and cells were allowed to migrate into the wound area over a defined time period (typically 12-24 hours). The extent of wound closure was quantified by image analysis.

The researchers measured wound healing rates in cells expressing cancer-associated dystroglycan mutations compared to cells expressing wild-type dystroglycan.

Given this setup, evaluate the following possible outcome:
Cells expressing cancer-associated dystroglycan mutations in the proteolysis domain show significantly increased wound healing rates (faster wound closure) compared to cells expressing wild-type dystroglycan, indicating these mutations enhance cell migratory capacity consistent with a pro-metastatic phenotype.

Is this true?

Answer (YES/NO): YES